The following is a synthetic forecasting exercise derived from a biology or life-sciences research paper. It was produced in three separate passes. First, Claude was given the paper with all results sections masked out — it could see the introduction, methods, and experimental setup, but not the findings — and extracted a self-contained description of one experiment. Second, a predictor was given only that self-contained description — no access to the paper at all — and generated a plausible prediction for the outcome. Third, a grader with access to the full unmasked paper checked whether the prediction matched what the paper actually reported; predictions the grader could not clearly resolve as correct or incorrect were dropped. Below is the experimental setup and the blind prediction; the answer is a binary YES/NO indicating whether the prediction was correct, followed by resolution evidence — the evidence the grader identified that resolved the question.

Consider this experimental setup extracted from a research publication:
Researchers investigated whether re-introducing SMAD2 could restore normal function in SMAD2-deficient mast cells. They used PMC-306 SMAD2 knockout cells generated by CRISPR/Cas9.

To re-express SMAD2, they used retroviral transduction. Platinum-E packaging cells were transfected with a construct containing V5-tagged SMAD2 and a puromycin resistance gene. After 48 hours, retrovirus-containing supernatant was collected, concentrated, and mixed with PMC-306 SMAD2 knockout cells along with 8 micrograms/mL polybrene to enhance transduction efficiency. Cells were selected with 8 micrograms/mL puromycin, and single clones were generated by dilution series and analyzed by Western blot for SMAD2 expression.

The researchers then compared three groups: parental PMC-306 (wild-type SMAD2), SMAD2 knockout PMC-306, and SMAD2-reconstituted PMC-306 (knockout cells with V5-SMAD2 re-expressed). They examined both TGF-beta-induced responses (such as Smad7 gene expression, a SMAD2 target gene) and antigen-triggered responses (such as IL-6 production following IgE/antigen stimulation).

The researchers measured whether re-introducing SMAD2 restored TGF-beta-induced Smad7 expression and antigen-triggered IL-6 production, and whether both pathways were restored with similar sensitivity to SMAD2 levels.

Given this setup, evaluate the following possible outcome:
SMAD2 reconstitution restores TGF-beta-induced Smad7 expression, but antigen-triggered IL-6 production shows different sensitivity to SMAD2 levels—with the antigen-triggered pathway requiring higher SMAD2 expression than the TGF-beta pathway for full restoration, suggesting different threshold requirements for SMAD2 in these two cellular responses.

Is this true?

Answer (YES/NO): NO